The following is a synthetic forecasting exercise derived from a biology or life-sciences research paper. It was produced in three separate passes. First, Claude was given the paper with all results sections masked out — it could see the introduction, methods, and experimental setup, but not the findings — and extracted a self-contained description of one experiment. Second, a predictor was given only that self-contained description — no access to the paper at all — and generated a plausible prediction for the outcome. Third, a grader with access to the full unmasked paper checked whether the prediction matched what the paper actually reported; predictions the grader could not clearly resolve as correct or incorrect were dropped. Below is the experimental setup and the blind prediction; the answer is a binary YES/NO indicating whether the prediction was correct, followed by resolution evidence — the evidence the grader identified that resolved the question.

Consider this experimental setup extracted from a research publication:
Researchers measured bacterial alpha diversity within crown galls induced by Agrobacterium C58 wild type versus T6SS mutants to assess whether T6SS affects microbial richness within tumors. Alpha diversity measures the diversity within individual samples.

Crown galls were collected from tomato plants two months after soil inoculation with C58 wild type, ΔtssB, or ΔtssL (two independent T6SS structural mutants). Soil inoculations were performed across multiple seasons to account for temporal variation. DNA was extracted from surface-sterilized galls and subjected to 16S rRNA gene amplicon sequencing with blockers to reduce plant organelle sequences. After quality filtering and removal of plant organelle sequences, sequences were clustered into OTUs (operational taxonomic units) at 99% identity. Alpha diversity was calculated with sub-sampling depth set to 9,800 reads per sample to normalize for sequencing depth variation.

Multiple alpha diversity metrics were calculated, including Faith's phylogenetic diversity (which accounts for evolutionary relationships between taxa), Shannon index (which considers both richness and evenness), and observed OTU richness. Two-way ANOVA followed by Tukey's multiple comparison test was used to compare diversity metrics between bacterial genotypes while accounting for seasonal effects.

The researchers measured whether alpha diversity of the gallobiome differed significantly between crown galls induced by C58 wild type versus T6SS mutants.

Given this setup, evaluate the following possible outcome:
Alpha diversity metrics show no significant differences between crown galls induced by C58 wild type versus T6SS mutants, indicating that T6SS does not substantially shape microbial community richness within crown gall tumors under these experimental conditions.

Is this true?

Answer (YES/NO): NO